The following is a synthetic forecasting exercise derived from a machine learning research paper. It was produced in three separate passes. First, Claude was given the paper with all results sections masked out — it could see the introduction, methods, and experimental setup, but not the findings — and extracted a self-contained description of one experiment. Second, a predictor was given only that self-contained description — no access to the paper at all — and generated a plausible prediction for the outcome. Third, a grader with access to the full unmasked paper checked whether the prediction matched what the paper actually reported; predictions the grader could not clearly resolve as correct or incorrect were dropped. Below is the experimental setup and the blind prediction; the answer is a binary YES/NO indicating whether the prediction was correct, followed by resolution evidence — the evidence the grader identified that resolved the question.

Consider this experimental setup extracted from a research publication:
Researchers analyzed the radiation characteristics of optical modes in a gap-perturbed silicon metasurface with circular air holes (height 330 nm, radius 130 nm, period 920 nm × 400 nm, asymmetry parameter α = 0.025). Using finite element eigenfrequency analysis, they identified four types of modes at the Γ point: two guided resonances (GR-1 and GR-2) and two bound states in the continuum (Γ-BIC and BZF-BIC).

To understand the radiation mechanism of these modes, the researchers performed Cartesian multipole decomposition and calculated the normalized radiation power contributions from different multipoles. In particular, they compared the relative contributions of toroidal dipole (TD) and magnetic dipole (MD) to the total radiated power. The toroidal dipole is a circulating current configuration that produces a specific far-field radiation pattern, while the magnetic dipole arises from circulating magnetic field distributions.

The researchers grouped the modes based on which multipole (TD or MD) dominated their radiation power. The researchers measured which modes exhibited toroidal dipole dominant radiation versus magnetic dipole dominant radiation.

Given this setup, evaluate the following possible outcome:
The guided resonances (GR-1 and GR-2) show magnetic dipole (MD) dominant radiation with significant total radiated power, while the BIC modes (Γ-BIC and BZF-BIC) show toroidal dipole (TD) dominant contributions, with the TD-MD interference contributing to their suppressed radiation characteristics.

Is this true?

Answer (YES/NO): NO